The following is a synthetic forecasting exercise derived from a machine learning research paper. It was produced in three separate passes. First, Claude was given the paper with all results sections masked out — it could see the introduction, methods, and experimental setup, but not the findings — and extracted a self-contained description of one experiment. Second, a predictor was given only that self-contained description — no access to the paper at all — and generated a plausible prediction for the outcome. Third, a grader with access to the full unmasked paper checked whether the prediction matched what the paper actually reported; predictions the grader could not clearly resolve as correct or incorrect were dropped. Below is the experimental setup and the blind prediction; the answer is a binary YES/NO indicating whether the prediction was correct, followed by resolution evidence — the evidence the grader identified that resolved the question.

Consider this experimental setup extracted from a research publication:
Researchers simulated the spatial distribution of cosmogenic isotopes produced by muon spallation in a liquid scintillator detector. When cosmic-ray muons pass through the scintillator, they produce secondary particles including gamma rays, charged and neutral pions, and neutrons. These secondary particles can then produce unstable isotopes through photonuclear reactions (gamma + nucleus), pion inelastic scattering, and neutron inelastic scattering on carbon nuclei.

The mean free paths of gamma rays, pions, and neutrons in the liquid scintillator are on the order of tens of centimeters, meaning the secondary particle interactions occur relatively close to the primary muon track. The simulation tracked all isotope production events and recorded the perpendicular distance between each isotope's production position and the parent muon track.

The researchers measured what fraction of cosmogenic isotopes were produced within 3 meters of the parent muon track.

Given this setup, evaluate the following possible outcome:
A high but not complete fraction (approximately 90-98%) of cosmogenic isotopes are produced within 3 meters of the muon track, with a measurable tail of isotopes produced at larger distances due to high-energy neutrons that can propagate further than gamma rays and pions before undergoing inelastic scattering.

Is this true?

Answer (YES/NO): YES